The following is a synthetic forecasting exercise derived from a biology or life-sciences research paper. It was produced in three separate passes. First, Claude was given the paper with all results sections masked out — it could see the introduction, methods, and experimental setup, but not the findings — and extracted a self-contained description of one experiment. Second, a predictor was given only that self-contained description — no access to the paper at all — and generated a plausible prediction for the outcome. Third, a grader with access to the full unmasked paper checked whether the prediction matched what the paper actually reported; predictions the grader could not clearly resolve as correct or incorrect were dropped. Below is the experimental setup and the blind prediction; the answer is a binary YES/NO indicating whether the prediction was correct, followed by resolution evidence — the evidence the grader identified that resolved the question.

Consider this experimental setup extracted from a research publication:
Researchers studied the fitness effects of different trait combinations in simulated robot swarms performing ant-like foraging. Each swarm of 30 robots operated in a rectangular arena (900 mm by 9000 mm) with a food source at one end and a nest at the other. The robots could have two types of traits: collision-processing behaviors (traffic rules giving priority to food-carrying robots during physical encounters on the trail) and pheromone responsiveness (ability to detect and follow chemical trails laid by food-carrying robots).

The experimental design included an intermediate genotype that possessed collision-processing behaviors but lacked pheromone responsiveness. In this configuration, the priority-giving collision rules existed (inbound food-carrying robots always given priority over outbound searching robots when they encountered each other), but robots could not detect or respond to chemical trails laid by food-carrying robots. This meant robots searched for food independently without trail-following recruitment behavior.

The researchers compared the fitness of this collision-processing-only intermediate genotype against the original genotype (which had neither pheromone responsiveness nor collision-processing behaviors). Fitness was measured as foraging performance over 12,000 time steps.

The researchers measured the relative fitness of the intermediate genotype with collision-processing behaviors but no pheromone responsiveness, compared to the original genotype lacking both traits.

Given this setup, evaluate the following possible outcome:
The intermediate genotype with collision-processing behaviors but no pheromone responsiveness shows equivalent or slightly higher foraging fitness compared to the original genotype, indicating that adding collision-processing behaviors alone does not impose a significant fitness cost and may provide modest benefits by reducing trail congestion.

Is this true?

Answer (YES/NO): YES